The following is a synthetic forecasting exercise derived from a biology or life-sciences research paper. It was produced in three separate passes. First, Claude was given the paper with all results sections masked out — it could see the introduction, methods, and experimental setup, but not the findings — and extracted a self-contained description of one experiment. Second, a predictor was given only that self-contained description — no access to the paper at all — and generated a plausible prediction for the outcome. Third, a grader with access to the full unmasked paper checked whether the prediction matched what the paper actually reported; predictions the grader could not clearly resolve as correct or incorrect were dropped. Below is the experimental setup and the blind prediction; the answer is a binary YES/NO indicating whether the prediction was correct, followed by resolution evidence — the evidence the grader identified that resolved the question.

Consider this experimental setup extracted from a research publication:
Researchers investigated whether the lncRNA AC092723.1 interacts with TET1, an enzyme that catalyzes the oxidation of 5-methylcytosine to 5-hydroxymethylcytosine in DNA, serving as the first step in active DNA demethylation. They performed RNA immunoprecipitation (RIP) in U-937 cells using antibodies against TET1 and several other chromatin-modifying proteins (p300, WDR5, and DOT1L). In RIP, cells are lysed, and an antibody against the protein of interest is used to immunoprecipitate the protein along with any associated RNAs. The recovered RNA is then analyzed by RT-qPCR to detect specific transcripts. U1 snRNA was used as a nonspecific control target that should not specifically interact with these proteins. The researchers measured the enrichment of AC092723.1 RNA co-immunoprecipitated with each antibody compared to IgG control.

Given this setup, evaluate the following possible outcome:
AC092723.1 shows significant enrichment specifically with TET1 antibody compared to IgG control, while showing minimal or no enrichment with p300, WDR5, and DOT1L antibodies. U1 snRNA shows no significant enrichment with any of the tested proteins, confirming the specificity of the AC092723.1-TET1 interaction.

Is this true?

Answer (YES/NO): YES